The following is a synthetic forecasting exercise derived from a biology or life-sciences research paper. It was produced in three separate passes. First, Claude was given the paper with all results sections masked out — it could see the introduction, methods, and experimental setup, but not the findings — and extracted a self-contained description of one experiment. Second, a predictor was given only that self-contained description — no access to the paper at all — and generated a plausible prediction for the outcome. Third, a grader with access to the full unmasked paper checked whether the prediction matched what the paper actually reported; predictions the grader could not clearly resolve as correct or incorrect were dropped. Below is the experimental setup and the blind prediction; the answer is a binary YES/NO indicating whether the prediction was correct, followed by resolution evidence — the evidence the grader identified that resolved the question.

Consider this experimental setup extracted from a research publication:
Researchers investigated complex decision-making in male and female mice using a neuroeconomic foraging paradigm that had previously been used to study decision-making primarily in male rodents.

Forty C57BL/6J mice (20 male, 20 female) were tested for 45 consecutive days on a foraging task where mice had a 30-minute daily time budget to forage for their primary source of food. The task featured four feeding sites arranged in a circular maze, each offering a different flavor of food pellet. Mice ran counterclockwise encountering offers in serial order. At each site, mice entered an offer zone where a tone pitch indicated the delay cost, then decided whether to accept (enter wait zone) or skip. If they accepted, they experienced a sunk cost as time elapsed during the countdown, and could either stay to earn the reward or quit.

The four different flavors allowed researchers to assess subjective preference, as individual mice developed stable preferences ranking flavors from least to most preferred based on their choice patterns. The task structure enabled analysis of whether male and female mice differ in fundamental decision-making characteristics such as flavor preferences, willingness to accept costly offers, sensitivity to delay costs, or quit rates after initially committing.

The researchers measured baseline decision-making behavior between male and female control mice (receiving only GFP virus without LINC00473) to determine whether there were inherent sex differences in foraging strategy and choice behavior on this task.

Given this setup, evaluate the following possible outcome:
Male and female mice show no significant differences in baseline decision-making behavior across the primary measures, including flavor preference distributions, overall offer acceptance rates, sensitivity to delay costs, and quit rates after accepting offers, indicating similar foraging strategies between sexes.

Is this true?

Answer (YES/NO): NO